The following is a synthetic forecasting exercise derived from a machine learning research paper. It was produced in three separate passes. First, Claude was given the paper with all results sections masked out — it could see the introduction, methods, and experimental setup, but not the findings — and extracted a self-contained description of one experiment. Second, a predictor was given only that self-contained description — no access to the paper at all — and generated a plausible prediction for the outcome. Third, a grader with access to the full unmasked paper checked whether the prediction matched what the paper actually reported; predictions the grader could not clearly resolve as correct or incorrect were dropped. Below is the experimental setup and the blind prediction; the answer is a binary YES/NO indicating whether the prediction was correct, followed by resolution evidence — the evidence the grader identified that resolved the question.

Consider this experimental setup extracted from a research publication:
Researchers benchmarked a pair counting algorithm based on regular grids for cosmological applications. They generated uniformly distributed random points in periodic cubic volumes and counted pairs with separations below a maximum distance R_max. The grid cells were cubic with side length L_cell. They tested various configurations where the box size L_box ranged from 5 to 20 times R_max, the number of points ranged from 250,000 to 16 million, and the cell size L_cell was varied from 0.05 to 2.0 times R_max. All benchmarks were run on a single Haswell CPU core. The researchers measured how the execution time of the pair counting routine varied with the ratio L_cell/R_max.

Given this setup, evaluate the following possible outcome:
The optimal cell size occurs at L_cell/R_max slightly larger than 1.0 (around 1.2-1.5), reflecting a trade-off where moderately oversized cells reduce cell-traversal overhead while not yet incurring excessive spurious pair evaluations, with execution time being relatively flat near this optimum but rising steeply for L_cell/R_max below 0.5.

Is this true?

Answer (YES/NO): NO